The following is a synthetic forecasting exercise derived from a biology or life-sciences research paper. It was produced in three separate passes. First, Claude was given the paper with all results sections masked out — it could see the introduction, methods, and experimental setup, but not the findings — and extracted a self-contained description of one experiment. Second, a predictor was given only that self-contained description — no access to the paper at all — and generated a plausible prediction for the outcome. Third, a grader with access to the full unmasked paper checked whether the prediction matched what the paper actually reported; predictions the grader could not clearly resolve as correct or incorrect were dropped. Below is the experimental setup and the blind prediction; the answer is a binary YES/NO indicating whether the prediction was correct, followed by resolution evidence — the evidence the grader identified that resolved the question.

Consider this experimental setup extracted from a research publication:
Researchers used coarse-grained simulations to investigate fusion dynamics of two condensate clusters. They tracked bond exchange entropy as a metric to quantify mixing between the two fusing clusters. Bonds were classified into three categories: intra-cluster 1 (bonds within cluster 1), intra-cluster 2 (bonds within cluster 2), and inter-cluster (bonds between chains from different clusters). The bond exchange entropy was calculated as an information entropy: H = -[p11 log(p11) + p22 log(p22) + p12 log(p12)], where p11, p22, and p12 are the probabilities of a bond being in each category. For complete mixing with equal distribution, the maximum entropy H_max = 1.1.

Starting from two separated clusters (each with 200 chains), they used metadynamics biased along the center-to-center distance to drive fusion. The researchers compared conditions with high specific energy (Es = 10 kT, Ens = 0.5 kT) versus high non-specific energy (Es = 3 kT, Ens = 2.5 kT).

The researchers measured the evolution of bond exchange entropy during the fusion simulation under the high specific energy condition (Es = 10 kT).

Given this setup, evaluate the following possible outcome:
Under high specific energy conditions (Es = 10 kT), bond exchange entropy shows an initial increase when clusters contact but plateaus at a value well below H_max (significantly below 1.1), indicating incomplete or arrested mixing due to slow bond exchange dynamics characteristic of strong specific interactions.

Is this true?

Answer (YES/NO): NO